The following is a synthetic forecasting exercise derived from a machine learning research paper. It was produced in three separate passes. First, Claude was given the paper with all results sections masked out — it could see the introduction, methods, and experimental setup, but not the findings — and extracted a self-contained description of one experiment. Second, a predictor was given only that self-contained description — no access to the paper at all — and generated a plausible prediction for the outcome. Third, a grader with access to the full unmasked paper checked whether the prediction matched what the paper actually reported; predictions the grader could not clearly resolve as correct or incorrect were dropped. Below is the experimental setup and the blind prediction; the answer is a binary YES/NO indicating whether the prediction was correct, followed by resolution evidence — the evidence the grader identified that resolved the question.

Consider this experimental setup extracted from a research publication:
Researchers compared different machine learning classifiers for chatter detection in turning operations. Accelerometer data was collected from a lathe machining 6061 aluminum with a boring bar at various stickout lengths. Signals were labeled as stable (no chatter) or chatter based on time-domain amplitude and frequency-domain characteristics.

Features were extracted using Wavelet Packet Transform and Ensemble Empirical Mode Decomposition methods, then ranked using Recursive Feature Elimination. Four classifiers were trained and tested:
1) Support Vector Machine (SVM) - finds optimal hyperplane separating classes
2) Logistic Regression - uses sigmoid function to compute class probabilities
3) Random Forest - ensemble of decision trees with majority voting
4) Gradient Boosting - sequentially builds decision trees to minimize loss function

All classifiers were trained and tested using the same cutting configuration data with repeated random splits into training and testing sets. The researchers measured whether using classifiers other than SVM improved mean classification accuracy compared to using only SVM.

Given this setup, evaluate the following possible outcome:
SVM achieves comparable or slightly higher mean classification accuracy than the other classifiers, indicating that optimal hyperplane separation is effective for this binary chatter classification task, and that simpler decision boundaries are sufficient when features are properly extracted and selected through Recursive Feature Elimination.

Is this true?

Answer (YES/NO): NO